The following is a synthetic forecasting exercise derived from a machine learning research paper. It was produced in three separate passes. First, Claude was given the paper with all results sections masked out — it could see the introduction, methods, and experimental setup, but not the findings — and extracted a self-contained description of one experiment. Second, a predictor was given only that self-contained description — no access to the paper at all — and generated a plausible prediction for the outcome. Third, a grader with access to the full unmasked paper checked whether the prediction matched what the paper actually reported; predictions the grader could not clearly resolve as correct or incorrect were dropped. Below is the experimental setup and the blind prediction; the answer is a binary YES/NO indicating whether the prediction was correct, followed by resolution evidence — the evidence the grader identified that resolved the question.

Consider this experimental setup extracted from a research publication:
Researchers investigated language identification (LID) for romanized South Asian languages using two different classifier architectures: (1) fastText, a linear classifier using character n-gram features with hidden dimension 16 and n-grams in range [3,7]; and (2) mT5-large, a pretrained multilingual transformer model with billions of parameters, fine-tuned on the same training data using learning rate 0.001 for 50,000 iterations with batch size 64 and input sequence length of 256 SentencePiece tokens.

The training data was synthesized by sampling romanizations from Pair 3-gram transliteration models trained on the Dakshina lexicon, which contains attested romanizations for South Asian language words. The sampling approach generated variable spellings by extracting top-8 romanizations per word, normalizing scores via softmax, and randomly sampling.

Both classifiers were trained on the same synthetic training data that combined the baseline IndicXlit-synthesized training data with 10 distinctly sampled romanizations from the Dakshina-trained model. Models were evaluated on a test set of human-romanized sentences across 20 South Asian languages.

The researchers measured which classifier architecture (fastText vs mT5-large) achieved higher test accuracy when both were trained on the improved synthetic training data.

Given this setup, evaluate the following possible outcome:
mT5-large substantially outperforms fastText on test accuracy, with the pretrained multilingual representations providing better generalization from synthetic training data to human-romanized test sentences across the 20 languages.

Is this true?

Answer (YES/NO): NO